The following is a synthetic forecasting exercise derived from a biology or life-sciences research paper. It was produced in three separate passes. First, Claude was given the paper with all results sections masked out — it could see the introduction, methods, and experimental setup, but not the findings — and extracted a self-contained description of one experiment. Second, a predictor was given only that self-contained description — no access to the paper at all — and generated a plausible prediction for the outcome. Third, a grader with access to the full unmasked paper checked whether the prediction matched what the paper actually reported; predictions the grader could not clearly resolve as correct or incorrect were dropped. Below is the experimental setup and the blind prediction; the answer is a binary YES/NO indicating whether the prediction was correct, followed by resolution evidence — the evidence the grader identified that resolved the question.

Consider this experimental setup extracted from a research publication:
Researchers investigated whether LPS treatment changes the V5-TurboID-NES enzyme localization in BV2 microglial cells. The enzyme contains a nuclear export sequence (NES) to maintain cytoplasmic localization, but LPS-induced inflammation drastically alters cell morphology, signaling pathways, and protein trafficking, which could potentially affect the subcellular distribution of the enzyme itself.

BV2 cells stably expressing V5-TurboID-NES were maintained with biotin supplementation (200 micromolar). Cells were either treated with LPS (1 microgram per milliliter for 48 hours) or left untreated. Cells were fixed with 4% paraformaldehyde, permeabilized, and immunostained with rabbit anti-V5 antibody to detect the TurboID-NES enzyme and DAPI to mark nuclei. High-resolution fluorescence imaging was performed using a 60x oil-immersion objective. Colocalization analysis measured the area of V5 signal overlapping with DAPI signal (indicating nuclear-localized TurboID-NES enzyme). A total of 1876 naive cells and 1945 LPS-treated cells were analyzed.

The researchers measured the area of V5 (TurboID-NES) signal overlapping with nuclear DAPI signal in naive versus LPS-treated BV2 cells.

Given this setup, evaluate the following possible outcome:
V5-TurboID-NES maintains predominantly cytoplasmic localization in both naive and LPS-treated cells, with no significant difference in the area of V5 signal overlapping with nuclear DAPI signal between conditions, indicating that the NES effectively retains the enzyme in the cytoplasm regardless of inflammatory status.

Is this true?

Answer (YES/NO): NO